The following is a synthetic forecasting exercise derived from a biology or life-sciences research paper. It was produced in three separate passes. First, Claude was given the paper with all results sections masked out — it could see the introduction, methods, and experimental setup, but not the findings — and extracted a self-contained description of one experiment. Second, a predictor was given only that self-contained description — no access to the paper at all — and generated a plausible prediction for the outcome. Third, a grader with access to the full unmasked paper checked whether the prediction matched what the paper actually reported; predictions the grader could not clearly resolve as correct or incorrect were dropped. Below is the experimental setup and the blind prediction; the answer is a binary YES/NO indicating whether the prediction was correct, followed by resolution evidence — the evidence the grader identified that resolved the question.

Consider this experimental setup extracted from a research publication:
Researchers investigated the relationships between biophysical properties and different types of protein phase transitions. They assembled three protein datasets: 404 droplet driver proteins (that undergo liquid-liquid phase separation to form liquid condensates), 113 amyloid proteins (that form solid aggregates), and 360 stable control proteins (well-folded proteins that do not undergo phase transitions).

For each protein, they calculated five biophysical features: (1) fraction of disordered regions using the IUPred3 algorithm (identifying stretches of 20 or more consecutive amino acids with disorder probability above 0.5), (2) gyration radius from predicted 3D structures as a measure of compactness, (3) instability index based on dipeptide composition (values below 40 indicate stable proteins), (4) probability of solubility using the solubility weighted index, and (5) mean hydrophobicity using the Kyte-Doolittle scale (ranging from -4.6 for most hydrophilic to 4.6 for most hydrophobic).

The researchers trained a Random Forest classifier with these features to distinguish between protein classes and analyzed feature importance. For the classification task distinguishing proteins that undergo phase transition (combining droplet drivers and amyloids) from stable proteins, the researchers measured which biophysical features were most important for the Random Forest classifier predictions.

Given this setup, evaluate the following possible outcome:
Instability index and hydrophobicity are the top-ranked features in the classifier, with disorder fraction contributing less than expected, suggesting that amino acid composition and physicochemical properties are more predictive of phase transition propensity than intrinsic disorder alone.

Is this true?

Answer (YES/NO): NO